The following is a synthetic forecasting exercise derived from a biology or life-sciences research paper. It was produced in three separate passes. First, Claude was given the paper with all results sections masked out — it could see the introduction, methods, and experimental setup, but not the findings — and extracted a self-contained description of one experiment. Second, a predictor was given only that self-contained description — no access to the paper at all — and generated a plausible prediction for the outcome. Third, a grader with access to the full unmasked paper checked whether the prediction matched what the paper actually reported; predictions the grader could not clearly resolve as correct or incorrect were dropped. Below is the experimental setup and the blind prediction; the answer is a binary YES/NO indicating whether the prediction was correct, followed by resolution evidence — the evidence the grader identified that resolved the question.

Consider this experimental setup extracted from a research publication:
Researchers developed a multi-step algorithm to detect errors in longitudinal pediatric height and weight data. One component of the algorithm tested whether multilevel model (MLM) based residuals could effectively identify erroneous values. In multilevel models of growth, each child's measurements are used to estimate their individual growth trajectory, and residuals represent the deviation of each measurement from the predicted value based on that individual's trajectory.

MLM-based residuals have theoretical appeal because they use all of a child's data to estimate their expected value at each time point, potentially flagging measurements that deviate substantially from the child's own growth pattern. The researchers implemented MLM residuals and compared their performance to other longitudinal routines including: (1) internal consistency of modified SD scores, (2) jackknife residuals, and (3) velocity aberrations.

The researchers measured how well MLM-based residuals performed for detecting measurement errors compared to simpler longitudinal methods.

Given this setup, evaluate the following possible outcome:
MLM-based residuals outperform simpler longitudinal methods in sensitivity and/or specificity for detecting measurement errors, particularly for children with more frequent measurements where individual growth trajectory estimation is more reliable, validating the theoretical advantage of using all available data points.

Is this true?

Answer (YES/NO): NO